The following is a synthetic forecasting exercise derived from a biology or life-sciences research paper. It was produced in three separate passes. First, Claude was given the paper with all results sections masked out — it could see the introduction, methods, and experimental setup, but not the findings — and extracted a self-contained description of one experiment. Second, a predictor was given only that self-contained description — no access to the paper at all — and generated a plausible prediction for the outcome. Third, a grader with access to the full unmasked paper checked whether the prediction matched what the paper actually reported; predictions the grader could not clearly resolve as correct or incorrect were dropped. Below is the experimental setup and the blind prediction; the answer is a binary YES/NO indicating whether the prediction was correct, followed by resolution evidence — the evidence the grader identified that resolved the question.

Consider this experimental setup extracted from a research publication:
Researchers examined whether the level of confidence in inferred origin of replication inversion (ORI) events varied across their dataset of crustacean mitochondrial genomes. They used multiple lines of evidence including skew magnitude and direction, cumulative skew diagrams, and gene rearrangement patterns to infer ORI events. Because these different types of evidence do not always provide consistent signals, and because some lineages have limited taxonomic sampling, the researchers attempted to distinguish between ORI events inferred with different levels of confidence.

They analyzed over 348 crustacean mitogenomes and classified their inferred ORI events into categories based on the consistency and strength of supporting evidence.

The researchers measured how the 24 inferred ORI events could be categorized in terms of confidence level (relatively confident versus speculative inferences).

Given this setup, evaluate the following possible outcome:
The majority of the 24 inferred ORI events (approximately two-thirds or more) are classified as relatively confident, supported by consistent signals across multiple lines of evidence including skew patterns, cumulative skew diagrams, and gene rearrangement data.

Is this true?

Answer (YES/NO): YES